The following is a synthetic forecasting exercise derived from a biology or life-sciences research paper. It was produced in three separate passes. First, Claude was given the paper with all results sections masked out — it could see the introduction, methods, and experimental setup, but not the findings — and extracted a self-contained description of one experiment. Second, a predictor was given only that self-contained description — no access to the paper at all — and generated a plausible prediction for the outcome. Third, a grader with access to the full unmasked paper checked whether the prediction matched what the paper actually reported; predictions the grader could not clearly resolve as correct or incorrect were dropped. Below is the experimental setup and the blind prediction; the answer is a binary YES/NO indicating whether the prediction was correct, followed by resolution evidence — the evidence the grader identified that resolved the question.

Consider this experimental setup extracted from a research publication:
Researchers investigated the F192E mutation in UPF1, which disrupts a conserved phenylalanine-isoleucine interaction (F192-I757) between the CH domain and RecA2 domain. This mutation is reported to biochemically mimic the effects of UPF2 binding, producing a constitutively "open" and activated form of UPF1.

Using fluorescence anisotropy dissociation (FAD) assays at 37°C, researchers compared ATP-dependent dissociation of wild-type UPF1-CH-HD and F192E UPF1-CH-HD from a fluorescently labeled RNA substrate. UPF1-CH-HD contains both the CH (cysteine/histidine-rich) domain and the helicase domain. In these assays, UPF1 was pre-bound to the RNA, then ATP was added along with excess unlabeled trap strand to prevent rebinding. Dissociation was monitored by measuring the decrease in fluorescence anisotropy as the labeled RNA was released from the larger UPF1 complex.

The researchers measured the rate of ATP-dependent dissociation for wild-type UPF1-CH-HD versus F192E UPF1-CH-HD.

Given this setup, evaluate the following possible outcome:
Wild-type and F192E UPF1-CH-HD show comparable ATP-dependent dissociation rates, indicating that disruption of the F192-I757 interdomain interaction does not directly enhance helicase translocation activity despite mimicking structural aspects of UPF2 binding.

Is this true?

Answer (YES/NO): NO